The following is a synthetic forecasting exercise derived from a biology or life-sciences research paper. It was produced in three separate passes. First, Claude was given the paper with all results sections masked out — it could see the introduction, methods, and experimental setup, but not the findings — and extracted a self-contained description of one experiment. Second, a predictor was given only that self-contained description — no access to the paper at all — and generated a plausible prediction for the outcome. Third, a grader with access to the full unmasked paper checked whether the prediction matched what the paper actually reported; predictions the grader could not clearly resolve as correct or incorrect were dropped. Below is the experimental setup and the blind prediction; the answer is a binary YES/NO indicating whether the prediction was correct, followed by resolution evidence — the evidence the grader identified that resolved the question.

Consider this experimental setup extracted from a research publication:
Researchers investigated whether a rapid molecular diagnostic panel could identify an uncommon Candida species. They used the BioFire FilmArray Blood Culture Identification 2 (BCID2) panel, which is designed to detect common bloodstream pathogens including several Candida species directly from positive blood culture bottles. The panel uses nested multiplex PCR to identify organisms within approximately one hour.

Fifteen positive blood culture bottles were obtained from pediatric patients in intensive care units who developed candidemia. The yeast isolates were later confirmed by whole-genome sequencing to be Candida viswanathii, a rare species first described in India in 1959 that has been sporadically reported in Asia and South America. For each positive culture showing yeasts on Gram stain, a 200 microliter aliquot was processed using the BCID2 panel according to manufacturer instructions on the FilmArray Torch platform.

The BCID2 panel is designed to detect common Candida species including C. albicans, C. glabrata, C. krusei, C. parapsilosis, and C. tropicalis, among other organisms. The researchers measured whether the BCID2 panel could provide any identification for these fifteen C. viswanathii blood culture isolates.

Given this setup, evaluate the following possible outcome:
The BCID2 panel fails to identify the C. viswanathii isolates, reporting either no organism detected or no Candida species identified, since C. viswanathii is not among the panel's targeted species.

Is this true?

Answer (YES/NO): YES